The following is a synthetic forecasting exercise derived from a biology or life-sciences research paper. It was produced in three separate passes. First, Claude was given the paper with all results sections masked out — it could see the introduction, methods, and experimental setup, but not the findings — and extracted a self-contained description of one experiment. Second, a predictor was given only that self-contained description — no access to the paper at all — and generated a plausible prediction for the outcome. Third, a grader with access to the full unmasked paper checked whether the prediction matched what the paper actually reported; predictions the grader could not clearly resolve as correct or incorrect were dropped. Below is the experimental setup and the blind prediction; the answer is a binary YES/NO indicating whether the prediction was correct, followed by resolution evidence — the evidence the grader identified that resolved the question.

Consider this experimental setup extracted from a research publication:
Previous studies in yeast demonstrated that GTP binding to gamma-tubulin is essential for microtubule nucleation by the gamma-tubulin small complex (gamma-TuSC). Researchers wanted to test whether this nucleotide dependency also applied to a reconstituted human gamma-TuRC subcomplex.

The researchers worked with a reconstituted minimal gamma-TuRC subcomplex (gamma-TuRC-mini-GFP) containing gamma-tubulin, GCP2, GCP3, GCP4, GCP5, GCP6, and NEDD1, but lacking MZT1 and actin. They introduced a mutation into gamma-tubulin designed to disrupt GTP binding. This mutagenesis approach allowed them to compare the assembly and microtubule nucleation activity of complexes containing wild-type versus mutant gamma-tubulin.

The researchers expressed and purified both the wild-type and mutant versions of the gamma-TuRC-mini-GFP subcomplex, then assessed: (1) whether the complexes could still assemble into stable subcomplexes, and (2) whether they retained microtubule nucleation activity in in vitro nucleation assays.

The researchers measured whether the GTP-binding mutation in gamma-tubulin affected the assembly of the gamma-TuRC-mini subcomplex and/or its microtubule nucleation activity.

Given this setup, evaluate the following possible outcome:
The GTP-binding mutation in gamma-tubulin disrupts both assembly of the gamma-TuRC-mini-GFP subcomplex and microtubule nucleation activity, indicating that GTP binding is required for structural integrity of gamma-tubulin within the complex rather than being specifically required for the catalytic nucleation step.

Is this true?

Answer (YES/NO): NO